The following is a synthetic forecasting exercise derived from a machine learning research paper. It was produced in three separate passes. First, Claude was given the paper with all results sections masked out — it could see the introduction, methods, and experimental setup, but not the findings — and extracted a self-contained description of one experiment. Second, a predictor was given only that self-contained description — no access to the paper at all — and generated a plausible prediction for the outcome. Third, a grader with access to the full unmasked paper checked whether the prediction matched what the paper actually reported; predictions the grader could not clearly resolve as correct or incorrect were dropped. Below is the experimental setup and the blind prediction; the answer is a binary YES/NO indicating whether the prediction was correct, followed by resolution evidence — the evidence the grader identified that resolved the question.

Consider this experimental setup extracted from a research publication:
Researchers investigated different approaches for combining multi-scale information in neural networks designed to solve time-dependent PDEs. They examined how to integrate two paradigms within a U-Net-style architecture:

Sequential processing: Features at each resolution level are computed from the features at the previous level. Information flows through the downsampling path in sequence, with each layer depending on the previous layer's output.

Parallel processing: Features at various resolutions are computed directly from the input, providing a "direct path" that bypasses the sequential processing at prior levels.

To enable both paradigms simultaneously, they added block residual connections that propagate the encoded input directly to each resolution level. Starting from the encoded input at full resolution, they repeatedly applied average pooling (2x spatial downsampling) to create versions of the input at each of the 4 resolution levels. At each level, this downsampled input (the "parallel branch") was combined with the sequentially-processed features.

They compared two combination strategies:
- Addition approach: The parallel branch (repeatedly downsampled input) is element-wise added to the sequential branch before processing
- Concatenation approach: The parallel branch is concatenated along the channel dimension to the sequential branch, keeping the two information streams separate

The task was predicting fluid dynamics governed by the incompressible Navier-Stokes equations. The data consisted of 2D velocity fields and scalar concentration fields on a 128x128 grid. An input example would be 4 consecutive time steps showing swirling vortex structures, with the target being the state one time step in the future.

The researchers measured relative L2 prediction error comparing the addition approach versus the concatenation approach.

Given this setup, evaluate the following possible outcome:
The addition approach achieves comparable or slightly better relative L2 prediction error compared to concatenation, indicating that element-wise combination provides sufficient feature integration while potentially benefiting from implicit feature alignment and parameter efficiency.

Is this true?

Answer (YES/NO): NO